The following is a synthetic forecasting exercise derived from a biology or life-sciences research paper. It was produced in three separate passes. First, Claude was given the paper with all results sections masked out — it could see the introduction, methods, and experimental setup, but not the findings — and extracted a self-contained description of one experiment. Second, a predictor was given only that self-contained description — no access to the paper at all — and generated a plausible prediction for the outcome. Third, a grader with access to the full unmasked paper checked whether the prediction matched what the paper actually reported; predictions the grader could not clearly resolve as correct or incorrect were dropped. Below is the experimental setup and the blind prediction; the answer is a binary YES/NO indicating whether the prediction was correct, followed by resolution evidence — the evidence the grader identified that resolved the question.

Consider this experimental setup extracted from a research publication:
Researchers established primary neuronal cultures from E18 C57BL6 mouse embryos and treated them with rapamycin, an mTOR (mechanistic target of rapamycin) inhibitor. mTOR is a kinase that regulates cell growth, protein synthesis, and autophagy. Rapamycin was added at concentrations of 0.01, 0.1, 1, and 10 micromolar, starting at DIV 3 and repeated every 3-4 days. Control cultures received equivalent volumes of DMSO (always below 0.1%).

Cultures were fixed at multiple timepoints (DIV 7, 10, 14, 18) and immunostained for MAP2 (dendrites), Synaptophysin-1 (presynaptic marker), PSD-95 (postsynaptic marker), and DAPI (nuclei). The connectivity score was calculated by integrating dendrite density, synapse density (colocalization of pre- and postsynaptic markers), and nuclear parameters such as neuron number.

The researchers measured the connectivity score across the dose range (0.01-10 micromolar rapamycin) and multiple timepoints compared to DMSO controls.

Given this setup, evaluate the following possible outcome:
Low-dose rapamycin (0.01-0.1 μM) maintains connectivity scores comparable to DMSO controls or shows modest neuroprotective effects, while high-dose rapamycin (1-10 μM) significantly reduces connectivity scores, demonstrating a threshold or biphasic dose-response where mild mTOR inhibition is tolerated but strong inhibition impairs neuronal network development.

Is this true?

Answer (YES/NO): NO